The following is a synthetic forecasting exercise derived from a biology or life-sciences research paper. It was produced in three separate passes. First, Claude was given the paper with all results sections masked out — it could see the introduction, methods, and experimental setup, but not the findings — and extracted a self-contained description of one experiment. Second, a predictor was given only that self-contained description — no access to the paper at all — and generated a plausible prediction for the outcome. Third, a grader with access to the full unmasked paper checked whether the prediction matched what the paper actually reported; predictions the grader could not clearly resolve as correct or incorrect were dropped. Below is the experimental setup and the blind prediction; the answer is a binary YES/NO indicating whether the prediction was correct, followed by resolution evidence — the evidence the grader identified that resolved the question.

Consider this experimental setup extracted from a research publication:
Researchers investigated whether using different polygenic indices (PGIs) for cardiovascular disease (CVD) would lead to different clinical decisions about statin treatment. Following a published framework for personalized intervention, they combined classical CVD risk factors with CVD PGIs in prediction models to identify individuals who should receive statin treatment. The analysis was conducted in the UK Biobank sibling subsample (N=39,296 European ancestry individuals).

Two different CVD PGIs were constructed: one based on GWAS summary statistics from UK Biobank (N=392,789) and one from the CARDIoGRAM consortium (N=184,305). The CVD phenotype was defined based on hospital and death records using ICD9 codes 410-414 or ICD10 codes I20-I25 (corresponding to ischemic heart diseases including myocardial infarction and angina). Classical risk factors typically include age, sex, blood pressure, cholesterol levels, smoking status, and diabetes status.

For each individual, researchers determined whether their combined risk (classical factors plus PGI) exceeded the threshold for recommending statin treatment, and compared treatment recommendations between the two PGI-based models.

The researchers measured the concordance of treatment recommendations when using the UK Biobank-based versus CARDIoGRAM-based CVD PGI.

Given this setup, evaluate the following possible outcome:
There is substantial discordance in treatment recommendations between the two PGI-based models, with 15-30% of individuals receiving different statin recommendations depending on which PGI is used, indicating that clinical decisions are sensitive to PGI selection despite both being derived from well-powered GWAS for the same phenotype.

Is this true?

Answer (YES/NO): NO